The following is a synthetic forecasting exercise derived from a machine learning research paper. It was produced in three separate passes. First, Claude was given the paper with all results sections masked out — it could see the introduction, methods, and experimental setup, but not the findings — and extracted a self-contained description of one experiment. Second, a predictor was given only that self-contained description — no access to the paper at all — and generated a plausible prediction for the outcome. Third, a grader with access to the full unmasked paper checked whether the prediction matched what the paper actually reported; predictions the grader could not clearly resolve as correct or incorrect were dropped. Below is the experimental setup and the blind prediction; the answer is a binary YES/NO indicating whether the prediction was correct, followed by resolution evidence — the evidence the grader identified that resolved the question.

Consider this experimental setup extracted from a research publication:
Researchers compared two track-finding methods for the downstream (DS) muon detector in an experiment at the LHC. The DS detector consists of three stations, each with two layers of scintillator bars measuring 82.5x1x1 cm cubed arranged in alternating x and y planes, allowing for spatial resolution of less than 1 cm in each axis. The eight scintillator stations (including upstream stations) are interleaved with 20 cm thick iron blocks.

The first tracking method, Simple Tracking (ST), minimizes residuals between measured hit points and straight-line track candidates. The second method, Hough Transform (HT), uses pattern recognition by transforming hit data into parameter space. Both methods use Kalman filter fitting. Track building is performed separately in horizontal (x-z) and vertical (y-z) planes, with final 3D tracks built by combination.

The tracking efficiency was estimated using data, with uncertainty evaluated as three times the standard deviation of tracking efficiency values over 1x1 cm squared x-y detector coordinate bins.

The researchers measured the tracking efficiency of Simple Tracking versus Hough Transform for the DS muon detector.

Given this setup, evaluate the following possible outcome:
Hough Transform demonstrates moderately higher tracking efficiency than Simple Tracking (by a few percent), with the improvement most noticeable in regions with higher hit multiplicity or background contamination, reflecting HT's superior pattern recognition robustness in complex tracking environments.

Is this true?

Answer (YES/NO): NO